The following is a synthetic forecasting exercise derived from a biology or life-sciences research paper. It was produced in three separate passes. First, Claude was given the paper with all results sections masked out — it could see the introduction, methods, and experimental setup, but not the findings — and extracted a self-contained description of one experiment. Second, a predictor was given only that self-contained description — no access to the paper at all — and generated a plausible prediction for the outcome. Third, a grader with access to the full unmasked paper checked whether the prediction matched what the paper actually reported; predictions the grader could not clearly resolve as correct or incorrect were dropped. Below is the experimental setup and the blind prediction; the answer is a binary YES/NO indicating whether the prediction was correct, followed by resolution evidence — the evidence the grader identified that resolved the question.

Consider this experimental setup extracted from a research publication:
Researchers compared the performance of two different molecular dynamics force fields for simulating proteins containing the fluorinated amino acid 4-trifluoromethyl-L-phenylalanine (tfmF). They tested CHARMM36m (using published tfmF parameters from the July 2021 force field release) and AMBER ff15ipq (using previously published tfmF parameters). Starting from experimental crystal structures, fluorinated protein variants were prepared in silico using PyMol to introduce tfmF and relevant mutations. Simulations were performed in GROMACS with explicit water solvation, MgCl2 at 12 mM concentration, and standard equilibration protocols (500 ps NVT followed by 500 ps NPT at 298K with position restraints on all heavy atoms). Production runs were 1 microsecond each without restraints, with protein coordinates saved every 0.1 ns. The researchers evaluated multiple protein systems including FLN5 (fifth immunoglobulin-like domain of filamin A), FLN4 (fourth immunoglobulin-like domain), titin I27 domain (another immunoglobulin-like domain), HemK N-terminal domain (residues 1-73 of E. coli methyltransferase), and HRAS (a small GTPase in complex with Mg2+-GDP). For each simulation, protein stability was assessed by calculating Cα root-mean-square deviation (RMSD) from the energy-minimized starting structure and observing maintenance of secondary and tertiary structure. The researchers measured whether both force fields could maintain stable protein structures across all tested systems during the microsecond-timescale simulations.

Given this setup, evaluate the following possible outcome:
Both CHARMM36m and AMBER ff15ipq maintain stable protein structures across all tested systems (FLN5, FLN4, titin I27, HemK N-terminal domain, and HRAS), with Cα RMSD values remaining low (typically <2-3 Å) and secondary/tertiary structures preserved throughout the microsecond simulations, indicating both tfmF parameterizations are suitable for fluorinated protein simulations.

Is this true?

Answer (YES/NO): NO